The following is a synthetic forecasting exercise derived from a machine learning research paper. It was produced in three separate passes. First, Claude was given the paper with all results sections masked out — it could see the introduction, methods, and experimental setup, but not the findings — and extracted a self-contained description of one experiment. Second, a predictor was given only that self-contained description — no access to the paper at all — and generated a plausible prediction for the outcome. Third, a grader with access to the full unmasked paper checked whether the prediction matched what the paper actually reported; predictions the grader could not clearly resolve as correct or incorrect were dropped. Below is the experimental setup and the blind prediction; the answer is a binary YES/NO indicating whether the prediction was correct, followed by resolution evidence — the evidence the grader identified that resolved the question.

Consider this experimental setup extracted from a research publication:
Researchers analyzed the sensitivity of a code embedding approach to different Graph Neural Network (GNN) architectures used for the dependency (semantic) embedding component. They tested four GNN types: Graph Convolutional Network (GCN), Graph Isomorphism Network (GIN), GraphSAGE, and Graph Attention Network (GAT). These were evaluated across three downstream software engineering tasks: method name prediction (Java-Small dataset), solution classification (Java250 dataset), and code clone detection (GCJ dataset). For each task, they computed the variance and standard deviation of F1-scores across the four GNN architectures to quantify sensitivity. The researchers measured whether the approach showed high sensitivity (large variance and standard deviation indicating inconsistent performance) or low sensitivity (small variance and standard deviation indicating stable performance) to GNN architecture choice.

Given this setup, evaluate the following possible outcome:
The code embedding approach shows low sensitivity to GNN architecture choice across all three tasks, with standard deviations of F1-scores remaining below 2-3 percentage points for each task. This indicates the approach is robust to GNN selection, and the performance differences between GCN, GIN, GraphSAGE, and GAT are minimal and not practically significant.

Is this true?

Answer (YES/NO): NO